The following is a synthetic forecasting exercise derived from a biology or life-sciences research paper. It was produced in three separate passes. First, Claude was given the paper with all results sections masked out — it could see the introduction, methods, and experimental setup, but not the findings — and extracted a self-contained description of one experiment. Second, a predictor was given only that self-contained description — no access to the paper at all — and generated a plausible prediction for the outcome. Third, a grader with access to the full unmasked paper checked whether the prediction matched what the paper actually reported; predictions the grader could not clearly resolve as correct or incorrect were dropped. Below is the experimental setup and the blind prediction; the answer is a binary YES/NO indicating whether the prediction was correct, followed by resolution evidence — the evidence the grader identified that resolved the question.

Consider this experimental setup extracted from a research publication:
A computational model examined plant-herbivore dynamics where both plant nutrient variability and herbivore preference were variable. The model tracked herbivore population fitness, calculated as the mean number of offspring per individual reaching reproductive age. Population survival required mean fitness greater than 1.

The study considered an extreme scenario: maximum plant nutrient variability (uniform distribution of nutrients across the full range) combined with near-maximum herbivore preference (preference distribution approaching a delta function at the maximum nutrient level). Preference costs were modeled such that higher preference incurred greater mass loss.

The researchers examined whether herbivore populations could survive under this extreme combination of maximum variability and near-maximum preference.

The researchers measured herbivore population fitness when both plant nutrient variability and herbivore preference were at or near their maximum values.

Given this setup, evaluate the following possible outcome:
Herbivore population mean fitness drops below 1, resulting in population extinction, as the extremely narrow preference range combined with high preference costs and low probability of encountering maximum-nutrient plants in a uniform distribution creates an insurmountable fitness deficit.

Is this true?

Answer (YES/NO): YES